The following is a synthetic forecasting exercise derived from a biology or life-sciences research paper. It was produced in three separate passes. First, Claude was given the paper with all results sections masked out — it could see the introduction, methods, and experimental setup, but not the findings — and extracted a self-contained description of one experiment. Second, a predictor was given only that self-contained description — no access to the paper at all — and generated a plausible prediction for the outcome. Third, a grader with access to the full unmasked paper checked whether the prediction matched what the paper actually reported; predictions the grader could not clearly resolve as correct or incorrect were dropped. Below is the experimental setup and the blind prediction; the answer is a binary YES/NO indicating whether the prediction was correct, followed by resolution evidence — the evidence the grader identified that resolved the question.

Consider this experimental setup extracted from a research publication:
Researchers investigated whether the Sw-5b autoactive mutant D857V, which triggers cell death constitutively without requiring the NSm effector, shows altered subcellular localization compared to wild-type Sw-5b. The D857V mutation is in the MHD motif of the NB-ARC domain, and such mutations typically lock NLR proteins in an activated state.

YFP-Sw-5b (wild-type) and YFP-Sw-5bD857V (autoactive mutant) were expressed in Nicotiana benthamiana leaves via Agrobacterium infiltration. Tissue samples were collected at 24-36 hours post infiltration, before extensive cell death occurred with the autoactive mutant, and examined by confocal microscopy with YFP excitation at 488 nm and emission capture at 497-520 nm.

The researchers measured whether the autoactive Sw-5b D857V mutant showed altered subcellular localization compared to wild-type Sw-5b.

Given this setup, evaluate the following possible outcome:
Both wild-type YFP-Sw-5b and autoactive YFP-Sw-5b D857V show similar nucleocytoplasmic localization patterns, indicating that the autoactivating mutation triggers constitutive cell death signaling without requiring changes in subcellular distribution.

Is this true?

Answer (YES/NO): YES